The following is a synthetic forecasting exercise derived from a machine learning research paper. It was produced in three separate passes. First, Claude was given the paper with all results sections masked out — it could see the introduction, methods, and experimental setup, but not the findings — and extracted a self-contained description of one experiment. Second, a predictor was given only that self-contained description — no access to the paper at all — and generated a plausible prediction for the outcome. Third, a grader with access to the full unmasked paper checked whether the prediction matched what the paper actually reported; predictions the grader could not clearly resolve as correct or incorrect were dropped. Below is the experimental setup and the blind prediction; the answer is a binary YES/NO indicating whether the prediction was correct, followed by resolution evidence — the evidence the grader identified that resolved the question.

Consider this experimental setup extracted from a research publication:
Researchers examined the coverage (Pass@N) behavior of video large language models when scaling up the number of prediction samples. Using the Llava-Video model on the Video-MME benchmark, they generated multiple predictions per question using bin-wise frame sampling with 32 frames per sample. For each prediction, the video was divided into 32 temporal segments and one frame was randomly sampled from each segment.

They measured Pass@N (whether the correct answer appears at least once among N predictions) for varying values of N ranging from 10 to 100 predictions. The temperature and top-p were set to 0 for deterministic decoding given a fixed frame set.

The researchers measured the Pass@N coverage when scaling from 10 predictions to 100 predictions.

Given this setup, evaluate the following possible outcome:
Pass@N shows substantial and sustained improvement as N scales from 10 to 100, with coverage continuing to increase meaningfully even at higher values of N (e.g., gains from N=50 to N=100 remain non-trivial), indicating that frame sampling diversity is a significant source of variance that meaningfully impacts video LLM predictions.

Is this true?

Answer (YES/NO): NO